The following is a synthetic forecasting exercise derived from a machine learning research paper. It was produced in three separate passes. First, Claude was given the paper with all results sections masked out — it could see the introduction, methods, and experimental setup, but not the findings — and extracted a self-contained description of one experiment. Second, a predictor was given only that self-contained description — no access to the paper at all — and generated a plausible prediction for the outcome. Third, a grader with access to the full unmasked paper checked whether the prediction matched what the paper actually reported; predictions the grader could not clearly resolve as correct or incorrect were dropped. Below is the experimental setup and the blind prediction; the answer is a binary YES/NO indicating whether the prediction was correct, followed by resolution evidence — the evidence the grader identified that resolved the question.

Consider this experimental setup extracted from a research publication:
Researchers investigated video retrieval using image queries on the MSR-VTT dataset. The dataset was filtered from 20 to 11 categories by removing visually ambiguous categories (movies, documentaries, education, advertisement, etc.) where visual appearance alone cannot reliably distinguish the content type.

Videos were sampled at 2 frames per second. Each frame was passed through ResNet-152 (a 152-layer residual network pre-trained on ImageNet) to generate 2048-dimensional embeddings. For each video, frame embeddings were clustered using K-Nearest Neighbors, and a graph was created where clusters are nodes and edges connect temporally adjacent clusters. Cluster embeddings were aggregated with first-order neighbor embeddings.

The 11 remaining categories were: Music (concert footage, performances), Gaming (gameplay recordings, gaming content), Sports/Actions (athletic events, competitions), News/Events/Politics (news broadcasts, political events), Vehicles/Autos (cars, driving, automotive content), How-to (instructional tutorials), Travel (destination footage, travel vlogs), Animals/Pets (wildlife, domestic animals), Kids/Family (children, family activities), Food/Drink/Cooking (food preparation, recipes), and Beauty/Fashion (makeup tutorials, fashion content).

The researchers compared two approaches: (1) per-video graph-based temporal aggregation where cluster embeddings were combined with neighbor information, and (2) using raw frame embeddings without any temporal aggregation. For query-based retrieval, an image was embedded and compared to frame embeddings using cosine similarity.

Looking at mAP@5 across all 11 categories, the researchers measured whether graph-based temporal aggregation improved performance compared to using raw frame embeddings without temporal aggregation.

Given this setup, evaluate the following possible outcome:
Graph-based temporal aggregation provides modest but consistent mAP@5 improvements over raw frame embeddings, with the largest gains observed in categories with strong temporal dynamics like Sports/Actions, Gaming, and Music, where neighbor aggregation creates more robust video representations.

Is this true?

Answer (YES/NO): NO